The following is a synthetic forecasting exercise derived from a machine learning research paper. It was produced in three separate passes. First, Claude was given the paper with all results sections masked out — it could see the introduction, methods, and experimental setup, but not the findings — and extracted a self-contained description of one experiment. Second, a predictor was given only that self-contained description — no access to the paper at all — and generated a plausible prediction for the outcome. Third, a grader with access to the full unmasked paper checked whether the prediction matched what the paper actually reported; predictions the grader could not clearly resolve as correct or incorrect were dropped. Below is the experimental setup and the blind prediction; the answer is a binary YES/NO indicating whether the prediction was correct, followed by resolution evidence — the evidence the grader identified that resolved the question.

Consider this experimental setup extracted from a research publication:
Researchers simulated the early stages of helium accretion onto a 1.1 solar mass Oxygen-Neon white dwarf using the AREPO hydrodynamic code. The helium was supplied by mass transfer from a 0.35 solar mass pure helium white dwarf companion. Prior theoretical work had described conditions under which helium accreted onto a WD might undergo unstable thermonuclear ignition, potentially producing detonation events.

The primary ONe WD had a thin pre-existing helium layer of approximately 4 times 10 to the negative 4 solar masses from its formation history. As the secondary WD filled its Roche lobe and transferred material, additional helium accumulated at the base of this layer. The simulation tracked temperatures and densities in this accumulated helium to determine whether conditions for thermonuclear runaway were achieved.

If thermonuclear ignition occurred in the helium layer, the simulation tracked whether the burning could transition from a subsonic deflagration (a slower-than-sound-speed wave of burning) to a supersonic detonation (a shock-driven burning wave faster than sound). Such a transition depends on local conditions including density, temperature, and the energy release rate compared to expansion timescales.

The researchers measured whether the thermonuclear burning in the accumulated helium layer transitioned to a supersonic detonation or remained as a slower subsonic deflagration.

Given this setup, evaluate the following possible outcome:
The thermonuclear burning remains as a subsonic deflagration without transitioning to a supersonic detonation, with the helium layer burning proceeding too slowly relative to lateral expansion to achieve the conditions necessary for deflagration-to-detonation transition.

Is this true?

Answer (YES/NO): NO